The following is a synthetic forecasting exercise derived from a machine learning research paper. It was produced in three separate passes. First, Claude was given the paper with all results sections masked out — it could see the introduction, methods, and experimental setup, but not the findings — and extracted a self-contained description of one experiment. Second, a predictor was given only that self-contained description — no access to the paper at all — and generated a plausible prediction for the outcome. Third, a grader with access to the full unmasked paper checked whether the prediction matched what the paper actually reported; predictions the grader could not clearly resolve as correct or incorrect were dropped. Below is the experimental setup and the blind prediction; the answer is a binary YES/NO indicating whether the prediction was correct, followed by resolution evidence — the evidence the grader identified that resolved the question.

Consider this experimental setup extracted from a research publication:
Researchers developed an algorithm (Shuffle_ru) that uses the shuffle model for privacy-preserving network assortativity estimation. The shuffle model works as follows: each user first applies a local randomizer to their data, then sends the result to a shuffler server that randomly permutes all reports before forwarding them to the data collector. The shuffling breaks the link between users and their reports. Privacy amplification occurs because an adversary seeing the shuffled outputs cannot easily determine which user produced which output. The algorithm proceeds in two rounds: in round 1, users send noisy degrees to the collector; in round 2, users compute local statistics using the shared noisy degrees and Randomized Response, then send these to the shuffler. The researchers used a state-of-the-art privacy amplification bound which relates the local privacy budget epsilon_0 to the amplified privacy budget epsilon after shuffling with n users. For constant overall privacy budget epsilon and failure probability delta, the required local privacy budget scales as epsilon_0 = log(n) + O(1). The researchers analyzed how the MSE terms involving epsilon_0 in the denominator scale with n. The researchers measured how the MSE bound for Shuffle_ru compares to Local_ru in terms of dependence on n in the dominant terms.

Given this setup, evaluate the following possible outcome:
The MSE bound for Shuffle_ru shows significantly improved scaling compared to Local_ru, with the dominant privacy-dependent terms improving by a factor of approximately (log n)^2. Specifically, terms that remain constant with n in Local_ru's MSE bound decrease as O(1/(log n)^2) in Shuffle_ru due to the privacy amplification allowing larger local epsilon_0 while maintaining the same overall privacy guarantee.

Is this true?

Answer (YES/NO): YES